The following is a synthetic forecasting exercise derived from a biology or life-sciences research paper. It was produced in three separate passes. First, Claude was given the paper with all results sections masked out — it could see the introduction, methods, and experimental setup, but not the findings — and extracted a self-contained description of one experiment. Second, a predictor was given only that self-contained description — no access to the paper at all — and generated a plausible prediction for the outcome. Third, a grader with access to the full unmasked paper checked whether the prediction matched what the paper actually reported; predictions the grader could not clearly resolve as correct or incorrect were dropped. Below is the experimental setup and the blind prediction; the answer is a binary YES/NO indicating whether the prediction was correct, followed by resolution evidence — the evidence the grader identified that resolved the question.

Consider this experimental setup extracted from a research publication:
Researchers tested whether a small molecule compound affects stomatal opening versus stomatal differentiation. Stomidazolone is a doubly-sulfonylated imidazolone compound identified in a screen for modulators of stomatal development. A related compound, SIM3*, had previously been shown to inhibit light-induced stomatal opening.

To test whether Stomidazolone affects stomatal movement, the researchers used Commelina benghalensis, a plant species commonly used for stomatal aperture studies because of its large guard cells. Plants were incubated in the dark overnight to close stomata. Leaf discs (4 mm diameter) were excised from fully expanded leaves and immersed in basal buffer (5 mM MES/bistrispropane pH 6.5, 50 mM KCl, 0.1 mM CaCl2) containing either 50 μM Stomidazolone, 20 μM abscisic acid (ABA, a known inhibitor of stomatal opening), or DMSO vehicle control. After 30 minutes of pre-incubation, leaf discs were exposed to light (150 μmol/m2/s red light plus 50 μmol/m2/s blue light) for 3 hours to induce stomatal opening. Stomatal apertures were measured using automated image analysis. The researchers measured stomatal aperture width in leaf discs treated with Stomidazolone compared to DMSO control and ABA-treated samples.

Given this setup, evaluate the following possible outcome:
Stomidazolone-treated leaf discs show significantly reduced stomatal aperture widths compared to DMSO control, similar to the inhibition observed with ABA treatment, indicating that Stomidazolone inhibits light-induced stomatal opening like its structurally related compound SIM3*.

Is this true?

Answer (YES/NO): NO